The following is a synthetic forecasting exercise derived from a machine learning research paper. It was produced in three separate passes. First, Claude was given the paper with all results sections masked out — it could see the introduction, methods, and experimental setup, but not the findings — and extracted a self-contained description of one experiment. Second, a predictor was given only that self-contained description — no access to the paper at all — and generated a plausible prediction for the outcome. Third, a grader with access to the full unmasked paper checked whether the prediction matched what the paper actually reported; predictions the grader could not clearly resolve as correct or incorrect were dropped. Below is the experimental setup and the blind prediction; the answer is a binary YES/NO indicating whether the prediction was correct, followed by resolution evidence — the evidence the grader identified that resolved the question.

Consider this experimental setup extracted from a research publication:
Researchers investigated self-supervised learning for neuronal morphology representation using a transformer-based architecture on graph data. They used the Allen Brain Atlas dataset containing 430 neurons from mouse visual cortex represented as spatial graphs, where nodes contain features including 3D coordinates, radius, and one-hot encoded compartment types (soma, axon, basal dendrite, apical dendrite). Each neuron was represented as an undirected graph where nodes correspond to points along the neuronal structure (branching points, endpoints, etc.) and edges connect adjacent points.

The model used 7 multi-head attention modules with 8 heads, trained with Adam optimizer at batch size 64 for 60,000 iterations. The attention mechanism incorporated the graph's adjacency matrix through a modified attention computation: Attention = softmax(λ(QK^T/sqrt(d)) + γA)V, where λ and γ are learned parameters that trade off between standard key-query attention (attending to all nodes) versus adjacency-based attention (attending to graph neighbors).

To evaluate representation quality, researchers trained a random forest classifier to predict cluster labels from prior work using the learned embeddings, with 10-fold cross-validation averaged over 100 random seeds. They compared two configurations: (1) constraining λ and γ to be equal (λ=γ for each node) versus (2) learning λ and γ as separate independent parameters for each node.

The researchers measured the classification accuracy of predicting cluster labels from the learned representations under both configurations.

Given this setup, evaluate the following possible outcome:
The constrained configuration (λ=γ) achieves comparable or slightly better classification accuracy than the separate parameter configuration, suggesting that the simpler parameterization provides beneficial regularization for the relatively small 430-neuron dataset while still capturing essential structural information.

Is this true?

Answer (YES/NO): YES